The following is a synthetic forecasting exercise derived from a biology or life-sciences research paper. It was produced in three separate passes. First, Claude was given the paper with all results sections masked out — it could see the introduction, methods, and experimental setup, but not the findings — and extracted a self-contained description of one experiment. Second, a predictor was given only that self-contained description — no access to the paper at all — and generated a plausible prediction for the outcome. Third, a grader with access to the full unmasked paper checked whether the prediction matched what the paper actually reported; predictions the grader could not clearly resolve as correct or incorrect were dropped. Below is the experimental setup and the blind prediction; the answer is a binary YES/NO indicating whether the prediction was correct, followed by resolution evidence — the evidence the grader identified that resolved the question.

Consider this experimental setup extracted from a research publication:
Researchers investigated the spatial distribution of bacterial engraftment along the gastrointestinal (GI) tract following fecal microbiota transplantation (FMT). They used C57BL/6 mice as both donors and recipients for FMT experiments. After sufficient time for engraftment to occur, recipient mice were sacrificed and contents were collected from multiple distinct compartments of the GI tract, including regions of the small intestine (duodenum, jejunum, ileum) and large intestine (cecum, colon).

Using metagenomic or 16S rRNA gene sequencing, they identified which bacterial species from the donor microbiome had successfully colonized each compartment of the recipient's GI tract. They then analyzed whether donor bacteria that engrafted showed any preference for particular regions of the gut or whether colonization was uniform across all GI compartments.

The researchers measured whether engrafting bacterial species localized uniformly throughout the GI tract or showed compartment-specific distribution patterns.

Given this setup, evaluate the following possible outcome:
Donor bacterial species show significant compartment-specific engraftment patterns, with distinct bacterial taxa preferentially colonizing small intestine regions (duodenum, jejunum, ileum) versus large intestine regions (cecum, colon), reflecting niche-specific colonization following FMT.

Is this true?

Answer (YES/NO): YES